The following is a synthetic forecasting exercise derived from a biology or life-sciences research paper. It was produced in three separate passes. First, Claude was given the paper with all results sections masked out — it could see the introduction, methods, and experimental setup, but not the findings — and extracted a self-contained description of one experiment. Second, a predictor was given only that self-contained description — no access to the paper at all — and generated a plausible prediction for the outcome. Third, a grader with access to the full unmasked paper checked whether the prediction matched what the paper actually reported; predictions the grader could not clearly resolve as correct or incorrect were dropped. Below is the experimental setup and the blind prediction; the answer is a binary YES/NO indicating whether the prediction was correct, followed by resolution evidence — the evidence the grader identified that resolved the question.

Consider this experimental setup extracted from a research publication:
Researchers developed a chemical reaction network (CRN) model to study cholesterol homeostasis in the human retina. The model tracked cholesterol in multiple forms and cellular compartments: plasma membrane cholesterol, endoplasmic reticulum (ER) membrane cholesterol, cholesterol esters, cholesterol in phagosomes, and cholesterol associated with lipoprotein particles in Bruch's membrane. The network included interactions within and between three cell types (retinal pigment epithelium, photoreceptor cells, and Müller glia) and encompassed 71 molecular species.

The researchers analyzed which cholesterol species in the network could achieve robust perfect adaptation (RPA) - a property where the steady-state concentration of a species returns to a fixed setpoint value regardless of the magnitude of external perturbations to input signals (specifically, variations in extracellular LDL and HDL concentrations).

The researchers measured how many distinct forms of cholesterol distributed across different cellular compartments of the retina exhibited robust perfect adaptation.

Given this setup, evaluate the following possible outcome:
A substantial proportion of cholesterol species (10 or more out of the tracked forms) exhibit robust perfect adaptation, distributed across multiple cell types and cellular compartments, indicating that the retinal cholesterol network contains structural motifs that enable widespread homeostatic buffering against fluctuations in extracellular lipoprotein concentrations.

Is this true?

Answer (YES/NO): YES